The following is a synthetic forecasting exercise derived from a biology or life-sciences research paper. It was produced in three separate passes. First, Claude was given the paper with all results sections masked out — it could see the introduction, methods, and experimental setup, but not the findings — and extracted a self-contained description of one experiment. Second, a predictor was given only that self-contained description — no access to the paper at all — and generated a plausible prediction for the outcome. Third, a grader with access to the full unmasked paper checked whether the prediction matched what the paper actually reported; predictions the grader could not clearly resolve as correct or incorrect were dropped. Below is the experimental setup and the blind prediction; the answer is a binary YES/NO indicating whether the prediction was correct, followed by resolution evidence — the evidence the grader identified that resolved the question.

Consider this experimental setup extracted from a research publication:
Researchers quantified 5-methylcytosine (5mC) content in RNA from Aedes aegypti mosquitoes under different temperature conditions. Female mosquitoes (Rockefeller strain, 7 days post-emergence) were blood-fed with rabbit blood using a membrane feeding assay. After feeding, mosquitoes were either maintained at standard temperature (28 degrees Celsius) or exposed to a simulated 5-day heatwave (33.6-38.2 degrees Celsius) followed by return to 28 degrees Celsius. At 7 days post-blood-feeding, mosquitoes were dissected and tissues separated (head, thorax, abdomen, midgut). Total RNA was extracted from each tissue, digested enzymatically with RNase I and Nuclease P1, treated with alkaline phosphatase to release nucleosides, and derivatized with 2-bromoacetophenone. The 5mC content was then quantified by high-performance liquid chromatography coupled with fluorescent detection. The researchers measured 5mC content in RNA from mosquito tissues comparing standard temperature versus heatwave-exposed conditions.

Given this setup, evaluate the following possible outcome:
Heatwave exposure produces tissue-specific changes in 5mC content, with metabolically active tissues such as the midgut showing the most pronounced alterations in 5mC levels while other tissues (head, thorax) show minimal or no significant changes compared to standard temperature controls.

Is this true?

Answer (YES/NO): NO